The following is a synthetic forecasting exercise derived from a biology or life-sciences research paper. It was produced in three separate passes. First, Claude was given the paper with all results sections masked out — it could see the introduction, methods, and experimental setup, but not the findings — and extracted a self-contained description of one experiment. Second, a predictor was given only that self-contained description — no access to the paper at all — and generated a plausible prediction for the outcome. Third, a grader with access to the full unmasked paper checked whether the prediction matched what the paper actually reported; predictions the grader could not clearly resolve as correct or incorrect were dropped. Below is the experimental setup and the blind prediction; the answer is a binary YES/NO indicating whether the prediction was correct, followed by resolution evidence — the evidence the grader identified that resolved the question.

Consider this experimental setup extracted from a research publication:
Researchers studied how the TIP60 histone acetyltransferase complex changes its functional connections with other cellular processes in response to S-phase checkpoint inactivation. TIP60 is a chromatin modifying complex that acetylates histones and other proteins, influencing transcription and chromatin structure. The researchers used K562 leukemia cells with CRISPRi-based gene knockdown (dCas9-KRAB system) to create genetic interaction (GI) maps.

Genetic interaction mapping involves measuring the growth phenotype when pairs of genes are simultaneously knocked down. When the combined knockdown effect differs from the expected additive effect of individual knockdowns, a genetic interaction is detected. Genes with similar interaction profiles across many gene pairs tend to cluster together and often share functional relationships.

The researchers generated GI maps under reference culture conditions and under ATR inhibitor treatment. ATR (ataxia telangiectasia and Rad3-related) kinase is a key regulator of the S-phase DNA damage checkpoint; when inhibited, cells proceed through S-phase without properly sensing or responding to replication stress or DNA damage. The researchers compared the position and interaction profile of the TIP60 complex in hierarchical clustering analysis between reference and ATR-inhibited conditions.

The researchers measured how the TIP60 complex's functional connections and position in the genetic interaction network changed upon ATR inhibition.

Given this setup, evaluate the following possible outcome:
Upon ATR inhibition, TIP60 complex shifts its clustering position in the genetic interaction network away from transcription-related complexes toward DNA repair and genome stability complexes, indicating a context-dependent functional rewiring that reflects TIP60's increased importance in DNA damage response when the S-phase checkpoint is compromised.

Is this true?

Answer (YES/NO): NO